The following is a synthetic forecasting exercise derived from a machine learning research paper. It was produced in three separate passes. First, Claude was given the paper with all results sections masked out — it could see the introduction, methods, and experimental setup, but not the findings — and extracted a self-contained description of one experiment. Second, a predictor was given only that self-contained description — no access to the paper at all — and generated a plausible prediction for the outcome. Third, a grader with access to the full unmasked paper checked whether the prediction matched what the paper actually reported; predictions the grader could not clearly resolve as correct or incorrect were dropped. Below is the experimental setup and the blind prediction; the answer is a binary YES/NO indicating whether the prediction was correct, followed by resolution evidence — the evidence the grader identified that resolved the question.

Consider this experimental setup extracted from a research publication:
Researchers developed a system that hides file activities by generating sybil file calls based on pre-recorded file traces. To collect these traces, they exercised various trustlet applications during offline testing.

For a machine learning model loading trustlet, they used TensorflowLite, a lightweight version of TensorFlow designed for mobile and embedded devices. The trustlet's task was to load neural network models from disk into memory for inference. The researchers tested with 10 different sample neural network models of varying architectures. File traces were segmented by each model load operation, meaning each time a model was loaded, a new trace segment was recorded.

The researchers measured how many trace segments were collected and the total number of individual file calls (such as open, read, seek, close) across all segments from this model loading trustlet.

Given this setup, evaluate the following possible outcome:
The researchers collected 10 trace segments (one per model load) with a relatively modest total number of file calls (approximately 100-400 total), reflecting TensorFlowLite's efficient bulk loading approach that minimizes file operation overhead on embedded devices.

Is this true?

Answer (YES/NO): NO